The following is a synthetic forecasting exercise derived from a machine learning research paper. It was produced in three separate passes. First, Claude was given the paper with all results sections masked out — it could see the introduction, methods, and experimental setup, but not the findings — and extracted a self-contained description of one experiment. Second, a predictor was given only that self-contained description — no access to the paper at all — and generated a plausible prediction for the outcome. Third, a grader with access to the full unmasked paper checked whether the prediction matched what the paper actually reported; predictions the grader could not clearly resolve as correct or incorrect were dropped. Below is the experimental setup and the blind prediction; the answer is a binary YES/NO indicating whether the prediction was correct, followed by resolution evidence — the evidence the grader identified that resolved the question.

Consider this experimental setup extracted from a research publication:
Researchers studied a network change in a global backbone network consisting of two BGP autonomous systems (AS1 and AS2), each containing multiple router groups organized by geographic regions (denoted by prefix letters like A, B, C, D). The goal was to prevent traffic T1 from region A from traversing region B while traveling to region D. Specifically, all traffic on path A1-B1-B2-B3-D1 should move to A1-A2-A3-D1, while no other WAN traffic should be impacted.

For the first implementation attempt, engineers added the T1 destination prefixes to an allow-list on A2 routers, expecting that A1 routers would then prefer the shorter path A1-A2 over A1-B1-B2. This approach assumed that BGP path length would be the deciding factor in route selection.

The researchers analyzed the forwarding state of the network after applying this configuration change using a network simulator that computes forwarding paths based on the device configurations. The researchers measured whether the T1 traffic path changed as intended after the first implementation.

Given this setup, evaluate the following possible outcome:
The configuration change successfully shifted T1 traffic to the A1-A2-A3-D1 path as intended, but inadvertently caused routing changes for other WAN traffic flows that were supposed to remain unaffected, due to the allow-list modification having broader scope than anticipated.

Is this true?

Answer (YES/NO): NO